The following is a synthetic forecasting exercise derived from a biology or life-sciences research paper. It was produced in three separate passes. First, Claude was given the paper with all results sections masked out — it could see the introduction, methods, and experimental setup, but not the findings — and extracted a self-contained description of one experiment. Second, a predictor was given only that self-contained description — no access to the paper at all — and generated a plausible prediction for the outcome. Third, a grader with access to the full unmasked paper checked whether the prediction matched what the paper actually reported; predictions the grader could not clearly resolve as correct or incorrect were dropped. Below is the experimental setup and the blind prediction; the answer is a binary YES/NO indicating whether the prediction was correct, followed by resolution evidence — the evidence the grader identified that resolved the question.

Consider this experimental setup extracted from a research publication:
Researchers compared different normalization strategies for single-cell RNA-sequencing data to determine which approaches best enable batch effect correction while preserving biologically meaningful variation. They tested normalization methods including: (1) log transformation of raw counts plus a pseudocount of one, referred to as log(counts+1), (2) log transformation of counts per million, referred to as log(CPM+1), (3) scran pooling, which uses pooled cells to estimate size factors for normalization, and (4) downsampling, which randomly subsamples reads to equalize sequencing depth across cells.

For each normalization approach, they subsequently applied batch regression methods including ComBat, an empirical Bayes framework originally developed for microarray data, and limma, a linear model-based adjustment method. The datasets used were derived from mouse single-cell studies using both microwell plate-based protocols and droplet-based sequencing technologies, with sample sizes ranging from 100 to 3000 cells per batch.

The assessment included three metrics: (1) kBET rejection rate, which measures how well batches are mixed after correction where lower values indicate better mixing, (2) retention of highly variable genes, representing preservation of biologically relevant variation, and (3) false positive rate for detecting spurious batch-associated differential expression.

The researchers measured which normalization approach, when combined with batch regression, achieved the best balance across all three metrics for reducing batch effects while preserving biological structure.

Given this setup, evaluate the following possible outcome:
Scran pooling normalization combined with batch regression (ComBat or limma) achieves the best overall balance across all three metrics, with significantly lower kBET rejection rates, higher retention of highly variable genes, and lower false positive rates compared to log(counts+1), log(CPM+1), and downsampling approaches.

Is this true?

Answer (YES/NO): NO